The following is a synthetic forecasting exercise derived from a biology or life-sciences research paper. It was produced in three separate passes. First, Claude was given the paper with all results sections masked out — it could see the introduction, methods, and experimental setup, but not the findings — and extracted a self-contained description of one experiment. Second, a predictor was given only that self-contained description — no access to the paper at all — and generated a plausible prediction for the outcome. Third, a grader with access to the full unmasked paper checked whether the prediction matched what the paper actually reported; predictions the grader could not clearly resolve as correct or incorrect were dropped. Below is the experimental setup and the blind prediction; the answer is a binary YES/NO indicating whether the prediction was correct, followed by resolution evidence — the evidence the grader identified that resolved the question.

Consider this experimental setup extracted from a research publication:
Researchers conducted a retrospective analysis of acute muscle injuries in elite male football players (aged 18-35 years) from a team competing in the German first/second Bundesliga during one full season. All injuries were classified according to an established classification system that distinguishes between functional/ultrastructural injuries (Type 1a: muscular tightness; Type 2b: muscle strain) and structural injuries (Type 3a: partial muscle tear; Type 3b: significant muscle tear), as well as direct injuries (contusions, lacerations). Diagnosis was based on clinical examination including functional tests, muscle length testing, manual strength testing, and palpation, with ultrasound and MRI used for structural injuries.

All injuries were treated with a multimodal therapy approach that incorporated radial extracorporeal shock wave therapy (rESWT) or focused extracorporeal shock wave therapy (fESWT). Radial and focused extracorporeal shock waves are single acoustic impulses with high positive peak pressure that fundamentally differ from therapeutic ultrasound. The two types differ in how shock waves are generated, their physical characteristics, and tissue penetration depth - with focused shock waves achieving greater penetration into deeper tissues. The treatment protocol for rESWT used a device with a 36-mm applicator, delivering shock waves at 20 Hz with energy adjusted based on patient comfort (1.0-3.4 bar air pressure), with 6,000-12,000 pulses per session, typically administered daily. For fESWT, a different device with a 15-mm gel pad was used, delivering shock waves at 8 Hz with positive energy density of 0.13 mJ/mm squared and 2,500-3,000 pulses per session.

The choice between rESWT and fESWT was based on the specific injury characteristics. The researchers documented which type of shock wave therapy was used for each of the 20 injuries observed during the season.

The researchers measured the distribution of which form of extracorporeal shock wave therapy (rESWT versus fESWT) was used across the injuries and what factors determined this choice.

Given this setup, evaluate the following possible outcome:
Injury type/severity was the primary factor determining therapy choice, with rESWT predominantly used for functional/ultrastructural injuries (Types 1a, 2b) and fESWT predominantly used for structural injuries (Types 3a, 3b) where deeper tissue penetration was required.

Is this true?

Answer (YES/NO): NO